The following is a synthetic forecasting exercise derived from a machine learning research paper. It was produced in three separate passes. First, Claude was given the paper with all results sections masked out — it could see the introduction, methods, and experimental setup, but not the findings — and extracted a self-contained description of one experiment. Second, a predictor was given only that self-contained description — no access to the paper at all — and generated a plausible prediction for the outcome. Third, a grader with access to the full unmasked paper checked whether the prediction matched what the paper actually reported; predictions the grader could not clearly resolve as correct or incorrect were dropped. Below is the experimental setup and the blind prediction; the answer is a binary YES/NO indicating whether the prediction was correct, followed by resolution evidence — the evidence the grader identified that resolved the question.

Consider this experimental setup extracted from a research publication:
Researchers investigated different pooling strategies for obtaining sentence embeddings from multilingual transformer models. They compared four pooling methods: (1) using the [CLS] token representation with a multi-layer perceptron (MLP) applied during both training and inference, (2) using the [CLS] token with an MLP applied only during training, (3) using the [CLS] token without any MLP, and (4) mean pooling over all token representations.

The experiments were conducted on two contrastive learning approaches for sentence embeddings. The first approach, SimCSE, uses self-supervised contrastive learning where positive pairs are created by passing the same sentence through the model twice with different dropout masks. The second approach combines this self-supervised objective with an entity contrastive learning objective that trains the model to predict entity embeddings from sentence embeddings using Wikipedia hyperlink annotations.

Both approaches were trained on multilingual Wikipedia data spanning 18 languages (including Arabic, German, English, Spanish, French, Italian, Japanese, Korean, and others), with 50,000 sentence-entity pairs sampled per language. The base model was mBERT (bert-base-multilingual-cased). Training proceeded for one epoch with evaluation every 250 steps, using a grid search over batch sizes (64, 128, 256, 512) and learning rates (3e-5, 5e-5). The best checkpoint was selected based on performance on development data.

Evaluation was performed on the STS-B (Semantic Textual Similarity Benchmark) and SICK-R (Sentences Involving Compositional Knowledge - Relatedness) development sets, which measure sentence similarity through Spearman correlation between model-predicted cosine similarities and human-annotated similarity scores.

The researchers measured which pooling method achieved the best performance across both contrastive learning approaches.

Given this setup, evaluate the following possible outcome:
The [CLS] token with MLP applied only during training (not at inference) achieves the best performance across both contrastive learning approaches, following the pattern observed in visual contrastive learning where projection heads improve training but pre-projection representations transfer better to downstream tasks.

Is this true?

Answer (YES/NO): NO